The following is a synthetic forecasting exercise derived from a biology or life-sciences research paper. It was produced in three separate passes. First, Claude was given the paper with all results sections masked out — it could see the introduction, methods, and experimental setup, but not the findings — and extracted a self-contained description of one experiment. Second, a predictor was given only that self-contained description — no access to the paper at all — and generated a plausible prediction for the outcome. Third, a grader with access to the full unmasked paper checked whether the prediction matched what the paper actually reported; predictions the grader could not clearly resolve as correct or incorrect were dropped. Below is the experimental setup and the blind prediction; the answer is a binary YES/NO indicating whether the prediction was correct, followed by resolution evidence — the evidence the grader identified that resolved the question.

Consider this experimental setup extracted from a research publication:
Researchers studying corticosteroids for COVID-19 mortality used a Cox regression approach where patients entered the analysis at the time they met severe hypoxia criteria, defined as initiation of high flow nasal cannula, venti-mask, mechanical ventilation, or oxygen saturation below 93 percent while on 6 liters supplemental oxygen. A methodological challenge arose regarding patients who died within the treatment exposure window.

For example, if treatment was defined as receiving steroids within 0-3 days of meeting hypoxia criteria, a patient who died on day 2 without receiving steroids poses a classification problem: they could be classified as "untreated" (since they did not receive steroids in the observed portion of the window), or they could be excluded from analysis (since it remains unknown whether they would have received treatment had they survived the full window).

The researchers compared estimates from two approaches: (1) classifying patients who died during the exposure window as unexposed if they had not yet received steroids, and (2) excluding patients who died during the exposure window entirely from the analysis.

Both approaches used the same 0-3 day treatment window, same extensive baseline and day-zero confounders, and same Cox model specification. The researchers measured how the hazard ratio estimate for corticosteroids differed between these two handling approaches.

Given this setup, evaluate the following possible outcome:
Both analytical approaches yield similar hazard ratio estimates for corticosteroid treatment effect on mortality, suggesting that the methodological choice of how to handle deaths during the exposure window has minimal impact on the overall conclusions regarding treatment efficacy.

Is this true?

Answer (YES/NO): NO